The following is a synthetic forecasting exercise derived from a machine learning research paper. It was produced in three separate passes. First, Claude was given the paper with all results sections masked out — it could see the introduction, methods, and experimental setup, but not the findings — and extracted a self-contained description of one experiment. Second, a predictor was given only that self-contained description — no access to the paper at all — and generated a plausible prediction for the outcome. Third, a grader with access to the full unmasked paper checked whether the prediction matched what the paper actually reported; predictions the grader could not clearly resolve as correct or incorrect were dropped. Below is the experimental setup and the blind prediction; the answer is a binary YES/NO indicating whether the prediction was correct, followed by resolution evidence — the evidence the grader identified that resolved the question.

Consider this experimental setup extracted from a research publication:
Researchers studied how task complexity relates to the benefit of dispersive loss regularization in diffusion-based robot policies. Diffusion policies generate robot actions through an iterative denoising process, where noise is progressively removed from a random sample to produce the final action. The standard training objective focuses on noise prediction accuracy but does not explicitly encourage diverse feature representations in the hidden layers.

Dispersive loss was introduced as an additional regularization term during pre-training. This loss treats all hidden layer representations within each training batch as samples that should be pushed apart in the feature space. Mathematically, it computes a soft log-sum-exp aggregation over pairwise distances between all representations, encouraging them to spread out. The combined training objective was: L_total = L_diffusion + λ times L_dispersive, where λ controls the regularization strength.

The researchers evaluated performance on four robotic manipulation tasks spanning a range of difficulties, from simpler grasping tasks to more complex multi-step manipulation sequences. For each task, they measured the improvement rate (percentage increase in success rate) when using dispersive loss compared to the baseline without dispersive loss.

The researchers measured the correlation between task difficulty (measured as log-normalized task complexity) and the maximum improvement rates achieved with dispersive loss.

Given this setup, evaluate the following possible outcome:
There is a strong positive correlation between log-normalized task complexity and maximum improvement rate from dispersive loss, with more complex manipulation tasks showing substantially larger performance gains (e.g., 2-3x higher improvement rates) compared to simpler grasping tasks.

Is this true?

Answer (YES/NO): YES